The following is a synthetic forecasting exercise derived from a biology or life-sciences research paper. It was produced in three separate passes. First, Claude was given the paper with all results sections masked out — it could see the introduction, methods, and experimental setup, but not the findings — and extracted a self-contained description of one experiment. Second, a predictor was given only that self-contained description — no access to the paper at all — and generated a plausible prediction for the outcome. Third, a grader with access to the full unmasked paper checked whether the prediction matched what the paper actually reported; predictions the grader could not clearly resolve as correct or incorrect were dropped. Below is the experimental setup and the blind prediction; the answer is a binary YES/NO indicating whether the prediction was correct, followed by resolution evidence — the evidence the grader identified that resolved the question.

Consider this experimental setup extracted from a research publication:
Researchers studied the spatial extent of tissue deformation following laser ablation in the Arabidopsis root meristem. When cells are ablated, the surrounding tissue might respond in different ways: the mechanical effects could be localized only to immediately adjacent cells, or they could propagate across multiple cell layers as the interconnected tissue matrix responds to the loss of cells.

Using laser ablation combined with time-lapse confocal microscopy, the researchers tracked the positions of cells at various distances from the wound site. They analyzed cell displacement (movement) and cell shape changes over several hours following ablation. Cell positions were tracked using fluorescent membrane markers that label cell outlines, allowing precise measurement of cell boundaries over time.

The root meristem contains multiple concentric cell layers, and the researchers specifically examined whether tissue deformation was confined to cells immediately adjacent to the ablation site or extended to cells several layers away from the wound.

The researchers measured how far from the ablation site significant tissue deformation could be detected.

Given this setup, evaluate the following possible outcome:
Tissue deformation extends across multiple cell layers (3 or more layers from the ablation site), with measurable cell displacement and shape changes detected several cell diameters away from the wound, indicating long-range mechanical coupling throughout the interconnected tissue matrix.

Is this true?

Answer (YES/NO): YES